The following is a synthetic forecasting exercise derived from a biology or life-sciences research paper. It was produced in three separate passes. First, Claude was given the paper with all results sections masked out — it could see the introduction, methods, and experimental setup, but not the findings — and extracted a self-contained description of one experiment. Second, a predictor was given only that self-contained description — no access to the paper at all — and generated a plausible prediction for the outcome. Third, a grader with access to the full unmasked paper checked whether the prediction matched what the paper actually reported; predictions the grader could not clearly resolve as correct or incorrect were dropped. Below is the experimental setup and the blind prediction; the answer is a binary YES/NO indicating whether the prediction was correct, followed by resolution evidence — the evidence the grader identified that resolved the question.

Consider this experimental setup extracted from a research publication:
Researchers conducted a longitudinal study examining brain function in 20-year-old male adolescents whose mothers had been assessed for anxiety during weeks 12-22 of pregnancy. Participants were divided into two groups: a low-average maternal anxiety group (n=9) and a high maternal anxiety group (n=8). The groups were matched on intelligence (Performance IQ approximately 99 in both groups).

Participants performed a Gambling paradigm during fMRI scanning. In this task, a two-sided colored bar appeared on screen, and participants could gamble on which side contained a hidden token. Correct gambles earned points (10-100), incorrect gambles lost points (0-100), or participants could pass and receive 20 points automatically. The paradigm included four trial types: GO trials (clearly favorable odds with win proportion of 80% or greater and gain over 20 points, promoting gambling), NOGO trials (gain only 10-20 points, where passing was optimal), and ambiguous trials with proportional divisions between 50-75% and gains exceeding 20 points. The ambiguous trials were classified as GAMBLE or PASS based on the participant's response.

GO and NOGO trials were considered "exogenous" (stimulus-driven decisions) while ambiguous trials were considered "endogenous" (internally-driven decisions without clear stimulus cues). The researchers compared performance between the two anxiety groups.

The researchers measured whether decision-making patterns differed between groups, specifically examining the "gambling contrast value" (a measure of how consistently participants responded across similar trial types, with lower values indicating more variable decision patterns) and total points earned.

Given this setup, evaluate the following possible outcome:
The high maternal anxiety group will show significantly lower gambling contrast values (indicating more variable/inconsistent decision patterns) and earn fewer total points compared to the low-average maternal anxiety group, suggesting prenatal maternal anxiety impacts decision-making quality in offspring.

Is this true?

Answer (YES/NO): YES